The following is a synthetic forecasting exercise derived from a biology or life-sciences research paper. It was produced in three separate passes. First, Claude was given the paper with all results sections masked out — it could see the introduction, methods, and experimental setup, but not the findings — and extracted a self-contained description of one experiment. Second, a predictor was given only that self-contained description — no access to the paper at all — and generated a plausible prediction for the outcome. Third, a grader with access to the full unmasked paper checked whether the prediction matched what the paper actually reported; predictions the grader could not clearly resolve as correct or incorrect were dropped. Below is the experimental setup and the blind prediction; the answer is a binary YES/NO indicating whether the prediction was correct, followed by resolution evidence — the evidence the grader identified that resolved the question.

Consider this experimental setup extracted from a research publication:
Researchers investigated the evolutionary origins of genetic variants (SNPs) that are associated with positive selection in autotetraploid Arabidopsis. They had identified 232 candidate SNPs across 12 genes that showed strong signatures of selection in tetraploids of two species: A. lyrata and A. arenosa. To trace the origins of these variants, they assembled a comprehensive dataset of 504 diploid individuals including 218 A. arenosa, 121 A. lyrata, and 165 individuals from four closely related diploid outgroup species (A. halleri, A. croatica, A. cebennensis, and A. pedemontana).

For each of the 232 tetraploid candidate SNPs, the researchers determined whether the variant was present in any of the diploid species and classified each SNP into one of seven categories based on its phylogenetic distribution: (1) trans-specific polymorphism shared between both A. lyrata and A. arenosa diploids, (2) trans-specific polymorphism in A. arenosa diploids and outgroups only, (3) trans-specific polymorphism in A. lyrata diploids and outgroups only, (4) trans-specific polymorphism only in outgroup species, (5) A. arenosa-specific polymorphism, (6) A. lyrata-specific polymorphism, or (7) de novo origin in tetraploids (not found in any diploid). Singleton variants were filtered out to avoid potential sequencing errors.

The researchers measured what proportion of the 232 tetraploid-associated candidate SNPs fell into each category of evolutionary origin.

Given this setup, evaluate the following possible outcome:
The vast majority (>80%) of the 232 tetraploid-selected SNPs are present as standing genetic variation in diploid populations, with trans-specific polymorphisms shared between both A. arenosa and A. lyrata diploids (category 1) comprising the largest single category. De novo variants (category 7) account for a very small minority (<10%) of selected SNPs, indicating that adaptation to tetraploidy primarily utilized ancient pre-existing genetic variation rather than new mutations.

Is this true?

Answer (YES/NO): NO